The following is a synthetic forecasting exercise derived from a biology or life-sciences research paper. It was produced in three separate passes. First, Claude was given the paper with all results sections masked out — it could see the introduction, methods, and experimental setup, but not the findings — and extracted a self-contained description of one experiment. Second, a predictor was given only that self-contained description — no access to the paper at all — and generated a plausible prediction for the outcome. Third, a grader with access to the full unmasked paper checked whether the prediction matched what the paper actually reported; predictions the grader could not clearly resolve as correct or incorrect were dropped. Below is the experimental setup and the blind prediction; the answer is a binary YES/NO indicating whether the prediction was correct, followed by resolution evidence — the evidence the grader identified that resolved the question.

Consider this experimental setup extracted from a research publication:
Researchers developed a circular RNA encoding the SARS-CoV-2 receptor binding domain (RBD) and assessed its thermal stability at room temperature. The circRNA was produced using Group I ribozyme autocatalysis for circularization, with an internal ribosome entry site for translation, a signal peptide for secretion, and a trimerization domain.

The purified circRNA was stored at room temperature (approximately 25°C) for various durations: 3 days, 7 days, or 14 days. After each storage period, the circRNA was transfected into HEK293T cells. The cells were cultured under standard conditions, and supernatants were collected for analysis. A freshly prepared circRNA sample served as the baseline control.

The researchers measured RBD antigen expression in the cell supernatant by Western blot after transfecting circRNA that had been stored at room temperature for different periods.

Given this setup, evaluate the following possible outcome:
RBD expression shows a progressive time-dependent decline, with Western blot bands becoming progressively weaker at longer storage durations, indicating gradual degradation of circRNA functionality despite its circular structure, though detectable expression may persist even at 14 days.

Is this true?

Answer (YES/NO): NO